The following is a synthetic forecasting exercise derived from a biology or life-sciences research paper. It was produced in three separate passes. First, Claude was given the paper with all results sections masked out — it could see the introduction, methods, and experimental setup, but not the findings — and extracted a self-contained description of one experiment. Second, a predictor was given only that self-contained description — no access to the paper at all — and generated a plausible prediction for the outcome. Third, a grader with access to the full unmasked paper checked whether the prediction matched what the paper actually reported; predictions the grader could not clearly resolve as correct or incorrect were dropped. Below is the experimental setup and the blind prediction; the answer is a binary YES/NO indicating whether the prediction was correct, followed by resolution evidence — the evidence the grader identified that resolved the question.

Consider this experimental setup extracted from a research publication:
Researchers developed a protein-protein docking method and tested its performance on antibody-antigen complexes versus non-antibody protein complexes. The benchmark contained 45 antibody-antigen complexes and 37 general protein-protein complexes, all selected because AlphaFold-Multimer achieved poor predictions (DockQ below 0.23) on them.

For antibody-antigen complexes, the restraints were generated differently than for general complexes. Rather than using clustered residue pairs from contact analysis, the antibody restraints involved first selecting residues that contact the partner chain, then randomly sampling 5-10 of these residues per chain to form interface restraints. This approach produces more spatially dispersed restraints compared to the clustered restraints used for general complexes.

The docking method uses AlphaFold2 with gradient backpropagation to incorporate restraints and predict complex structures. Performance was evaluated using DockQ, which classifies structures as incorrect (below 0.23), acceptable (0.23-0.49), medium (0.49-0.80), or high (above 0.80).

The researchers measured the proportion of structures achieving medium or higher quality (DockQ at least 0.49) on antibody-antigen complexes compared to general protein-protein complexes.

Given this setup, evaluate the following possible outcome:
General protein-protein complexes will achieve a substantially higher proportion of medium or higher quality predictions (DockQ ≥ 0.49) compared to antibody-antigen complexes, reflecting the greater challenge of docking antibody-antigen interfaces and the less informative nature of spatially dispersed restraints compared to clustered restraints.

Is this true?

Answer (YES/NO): YES